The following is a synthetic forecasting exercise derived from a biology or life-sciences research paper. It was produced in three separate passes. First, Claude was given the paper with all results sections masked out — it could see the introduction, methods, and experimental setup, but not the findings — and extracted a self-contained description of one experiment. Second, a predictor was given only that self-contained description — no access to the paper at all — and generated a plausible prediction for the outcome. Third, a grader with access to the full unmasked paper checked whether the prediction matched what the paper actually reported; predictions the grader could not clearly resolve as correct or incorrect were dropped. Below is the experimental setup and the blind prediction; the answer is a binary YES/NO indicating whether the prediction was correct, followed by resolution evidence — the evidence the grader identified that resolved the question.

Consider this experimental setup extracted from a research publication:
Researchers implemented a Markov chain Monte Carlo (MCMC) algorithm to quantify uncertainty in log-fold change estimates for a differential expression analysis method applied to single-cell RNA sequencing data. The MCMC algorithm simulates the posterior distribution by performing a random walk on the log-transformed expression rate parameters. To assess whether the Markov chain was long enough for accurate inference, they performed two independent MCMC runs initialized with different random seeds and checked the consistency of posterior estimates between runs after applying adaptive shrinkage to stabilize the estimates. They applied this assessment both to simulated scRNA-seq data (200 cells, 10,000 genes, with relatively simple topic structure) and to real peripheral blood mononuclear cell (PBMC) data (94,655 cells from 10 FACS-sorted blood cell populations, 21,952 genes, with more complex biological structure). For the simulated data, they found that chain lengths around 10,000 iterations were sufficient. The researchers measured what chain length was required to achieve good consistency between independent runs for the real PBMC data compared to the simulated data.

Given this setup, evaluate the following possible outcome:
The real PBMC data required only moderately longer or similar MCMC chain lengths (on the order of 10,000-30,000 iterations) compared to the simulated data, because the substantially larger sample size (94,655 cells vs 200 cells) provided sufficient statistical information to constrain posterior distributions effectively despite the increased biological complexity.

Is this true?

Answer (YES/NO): NO